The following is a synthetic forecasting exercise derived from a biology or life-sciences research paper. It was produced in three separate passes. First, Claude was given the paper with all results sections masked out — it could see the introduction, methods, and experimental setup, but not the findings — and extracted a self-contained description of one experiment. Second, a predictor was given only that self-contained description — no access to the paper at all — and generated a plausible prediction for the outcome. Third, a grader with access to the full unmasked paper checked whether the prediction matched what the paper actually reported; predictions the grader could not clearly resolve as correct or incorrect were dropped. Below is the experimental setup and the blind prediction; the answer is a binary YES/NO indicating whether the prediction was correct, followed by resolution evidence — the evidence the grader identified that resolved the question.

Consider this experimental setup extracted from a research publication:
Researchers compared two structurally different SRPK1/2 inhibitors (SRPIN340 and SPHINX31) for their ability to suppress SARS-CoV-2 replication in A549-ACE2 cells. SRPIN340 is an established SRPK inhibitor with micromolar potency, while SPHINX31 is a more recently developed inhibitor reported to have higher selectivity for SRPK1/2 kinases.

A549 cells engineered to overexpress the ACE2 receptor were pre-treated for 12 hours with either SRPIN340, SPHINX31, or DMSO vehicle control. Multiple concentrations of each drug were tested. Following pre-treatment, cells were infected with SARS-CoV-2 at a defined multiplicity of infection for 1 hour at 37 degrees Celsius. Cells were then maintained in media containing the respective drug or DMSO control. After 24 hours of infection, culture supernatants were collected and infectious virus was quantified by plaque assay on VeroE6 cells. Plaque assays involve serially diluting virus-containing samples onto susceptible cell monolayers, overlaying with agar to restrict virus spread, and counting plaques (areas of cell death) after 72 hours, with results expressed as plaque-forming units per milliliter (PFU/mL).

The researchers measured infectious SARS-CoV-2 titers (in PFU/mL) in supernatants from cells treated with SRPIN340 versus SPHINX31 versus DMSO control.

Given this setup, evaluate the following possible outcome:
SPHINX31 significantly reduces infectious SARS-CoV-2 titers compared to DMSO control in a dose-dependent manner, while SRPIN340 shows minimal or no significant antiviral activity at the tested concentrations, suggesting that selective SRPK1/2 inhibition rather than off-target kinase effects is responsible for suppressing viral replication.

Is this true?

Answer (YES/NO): NO